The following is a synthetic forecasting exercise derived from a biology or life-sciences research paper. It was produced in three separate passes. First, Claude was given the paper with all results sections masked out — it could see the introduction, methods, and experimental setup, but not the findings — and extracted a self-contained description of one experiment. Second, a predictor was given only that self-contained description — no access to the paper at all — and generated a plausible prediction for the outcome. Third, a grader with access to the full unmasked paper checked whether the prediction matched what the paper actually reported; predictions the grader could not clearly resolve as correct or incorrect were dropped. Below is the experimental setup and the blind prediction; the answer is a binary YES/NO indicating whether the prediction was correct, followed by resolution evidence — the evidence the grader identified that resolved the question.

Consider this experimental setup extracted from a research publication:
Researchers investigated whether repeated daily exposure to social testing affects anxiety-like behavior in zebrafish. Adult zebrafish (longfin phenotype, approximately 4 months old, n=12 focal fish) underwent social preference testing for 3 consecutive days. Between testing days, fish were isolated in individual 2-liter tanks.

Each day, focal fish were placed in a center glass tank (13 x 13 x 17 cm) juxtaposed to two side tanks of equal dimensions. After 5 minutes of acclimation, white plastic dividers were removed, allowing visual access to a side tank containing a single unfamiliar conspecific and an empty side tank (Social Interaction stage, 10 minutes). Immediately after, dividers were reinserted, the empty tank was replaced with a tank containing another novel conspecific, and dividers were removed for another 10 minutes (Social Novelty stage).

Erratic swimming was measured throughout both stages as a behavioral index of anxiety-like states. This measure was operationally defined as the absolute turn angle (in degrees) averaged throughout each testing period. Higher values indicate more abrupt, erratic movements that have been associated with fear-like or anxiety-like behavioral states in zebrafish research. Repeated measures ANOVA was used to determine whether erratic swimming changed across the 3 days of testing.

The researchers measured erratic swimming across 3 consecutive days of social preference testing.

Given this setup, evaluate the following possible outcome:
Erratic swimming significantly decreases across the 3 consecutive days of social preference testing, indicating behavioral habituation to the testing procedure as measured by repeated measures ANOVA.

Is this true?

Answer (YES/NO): NO